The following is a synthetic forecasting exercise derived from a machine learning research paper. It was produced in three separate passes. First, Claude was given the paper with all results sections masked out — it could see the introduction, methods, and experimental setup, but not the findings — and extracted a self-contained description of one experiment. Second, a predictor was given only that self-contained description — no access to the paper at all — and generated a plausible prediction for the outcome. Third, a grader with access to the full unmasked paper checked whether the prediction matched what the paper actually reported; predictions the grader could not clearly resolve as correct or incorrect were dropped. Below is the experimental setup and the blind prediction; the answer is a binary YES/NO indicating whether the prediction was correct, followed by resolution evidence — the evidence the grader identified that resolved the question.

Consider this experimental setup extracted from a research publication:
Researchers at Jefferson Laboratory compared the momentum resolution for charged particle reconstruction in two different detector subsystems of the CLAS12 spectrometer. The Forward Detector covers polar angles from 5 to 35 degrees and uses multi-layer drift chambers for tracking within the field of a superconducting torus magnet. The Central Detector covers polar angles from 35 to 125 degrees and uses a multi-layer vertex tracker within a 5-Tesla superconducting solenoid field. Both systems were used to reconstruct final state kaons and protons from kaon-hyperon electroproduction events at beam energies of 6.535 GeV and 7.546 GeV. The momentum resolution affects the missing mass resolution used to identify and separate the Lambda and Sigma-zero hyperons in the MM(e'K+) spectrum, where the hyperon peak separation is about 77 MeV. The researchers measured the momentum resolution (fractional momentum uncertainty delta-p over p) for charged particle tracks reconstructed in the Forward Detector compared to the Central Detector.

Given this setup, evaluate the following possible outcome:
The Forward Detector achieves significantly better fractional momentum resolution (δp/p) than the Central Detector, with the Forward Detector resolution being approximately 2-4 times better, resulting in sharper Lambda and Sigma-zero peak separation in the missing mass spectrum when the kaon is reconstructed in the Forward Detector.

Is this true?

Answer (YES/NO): NO